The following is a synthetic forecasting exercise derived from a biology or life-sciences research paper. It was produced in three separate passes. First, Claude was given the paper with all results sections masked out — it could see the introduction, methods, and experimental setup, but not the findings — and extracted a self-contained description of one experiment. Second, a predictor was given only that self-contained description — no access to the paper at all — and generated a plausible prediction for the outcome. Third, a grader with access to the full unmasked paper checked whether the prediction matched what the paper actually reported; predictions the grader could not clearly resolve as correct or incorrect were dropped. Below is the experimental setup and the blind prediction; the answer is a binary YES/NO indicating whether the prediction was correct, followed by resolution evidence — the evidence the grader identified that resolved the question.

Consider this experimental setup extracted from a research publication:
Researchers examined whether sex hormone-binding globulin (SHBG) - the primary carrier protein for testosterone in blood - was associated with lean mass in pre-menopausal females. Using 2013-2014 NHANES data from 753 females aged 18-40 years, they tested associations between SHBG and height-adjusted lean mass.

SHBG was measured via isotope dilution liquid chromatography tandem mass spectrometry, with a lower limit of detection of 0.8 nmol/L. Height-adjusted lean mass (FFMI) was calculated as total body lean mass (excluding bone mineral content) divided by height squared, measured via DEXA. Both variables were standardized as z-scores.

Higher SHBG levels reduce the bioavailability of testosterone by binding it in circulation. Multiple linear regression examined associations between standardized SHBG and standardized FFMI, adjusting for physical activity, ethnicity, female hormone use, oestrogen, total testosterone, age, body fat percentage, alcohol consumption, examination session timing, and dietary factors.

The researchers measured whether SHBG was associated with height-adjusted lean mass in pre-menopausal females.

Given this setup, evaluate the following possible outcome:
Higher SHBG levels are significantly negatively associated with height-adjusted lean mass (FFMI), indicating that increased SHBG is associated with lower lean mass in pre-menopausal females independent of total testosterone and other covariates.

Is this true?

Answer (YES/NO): YES